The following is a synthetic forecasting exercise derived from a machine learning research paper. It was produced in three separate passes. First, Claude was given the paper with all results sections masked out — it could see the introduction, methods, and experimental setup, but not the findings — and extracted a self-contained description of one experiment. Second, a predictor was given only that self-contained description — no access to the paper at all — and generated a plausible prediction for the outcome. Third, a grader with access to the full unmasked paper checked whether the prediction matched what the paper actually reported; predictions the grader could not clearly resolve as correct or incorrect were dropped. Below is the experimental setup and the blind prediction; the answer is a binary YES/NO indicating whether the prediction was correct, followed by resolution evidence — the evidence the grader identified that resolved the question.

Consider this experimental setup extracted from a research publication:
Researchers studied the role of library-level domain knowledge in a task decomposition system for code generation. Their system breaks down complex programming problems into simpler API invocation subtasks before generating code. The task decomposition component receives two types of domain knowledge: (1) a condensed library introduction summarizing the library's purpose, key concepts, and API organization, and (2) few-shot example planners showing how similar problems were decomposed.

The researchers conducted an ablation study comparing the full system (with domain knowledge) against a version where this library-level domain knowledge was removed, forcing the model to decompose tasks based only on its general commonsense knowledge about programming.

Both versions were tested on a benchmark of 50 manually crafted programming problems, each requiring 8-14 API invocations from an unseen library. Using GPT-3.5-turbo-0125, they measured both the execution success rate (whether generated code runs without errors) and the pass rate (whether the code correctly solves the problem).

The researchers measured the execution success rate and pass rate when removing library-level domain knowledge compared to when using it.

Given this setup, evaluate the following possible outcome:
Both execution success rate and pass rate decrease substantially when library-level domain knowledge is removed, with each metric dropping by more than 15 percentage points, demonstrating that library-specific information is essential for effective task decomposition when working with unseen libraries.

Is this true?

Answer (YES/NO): NO